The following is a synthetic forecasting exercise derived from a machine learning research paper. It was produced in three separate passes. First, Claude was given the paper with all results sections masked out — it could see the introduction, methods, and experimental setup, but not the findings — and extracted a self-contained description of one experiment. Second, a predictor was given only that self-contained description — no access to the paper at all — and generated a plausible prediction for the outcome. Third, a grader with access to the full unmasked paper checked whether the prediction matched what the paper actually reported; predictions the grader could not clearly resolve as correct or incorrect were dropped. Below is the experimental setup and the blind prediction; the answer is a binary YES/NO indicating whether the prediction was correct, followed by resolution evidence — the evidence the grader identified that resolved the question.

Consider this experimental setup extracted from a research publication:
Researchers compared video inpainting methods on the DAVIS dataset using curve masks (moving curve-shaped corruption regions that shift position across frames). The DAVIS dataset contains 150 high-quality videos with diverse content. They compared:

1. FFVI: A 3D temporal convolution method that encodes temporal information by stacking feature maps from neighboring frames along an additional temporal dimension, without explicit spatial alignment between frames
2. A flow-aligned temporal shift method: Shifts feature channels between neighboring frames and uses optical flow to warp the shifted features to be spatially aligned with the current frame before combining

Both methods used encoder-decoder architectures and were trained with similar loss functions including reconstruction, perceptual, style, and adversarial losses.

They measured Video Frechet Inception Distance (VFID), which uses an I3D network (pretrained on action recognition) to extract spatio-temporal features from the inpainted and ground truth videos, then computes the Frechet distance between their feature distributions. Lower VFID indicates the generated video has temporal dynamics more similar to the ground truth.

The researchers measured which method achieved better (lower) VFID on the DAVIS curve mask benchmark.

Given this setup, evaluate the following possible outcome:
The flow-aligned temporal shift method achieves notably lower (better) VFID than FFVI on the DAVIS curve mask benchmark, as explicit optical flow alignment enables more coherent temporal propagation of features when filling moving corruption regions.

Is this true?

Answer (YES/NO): NO